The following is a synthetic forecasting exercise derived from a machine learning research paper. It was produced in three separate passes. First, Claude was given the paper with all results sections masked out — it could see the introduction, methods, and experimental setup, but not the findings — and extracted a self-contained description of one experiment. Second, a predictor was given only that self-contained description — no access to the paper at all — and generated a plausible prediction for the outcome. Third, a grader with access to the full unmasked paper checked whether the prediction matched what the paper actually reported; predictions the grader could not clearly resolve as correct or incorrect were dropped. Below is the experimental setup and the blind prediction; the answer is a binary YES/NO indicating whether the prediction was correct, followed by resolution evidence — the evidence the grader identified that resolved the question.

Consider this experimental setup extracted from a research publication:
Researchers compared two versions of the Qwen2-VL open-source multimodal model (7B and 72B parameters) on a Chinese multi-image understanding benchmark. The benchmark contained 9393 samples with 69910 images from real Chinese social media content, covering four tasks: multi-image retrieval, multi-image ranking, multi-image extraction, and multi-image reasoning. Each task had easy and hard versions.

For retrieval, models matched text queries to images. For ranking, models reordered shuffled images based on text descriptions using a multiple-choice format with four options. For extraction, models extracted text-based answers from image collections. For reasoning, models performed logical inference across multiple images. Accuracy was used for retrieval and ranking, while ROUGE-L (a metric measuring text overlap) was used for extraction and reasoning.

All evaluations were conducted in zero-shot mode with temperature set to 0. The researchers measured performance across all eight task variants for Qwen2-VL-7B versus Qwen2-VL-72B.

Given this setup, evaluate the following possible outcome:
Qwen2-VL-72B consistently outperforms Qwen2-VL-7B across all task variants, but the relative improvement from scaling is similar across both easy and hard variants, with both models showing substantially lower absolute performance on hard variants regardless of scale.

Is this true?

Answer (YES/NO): NO